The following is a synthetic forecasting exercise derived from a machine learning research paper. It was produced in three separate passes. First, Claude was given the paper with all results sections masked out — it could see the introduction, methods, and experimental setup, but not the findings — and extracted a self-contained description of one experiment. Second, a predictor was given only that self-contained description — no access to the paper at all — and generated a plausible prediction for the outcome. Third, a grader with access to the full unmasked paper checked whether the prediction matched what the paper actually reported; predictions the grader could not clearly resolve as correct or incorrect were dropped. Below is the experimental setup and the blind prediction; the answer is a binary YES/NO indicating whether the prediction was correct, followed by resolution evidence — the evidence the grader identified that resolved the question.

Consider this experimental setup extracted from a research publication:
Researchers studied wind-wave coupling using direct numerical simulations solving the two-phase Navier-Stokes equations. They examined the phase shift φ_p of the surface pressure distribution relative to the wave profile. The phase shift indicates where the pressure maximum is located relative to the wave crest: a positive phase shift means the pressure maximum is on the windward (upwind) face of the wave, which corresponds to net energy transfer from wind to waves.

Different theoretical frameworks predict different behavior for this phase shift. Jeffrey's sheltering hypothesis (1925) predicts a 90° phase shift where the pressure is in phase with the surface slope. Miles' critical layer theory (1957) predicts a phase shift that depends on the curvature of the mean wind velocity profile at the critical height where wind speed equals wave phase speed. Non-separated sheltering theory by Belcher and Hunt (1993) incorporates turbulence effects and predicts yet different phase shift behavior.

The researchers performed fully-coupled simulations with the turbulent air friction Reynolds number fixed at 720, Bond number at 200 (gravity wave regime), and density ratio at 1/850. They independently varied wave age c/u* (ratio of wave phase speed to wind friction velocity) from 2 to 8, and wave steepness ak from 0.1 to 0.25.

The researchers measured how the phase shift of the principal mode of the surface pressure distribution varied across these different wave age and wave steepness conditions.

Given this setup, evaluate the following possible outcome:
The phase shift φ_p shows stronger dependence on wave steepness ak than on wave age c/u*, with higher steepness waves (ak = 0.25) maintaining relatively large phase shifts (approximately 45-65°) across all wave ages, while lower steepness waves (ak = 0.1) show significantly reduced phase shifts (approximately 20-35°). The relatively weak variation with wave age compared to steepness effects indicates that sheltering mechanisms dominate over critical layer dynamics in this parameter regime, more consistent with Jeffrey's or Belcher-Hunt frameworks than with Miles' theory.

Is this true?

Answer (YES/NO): NO